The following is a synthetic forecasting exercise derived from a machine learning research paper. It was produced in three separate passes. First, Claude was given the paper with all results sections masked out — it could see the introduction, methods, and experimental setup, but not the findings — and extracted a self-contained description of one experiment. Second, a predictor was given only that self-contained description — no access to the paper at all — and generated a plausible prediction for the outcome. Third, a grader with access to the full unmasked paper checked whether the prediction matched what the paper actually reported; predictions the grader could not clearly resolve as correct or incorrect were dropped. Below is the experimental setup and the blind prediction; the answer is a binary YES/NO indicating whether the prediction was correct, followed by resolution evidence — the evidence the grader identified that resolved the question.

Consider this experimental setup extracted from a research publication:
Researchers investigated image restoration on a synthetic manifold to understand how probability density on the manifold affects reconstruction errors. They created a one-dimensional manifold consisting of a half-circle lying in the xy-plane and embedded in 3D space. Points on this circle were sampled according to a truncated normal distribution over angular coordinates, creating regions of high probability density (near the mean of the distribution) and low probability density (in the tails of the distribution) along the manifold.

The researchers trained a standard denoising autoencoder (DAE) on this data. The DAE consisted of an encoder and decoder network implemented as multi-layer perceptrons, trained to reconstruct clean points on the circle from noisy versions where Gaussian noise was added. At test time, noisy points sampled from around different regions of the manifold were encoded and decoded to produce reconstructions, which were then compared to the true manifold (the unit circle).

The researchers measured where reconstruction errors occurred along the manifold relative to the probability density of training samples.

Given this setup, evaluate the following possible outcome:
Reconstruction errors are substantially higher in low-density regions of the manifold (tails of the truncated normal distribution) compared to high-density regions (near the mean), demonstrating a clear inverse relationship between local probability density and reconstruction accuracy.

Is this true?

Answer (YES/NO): YES